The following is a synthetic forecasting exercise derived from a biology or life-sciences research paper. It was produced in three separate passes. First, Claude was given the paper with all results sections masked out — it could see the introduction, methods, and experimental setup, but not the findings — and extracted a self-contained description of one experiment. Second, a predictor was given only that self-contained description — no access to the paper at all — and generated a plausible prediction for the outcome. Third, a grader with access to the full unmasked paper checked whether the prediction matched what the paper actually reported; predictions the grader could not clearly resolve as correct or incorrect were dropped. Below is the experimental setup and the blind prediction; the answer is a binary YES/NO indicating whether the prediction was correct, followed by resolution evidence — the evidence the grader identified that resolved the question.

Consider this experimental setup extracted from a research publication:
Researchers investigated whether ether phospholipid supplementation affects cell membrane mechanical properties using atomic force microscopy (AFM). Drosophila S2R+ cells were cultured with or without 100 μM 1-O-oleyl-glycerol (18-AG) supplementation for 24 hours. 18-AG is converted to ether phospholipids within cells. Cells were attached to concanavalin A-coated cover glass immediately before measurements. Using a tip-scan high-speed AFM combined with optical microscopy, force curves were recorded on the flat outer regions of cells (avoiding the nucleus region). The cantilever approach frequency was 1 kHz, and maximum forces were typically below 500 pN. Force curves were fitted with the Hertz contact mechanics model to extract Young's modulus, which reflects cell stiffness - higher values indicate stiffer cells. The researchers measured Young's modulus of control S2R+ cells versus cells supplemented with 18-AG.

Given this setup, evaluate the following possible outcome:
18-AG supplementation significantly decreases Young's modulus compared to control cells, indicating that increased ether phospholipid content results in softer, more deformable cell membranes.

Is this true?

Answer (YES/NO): NO